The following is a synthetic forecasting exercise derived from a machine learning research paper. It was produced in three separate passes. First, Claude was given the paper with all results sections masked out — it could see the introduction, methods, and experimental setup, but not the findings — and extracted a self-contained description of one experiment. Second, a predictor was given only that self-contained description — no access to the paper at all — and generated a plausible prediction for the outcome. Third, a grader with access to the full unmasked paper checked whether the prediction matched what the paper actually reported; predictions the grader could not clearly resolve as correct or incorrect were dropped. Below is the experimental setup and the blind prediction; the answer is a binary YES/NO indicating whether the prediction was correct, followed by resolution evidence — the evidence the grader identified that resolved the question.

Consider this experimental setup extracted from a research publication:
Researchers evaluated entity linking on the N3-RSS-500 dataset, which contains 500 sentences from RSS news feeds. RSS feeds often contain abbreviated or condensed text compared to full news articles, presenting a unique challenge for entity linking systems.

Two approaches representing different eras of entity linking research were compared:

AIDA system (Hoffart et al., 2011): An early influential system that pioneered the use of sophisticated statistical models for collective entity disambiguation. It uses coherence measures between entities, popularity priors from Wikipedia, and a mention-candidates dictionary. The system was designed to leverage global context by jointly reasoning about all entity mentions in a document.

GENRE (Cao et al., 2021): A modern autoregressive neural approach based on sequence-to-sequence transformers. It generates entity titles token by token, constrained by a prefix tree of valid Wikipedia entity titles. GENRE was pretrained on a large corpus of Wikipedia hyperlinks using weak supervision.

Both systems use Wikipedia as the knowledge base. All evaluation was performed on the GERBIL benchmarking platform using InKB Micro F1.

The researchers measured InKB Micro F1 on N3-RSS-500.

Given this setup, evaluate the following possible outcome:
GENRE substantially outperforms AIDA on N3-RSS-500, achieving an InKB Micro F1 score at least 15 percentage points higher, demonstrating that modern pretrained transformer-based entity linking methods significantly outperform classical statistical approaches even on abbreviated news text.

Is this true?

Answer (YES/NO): NO